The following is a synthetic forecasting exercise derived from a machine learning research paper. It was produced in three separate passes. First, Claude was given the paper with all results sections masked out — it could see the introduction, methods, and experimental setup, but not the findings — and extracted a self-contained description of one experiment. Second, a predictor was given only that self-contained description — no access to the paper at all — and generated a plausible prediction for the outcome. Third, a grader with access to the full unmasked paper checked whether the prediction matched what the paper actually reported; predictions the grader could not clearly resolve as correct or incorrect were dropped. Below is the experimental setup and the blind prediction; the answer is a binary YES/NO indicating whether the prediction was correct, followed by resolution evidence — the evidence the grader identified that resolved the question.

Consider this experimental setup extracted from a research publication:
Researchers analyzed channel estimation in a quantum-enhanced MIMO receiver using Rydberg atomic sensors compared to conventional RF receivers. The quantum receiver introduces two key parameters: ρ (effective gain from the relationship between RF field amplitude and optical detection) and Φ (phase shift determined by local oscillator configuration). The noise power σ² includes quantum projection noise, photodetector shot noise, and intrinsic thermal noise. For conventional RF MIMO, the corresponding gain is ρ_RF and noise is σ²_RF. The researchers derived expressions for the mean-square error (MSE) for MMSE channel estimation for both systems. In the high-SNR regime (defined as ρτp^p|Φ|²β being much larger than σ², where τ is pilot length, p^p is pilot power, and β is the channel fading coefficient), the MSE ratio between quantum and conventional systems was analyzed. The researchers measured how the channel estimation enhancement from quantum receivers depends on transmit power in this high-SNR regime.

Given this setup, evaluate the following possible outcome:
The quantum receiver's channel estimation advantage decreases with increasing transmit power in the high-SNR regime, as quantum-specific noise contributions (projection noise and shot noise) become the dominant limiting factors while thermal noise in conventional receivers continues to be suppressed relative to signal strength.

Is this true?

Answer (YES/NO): NO